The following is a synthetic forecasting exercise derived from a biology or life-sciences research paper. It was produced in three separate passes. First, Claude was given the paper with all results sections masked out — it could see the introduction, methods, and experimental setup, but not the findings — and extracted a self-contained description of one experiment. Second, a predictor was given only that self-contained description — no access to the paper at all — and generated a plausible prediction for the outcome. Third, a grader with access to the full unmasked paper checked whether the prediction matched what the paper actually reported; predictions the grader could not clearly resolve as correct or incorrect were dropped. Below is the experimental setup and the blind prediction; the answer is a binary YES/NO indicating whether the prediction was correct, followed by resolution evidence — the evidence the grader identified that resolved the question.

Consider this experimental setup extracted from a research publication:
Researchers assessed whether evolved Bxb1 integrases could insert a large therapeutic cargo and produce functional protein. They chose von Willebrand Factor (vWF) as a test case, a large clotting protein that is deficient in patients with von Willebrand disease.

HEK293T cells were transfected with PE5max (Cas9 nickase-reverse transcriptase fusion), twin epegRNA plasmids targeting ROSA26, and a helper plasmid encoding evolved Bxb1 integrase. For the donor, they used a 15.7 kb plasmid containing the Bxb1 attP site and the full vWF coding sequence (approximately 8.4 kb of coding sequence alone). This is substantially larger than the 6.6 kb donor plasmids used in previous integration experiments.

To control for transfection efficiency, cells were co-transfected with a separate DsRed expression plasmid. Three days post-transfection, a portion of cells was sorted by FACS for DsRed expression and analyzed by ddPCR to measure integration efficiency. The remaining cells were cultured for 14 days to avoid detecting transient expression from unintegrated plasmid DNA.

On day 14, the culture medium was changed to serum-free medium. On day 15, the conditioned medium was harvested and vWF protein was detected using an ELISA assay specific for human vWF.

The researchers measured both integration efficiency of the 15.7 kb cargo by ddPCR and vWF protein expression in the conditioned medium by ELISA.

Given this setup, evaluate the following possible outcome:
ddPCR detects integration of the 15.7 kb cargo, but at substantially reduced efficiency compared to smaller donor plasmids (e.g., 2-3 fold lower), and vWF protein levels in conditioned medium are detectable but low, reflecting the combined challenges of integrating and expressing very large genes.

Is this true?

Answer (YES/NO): NO